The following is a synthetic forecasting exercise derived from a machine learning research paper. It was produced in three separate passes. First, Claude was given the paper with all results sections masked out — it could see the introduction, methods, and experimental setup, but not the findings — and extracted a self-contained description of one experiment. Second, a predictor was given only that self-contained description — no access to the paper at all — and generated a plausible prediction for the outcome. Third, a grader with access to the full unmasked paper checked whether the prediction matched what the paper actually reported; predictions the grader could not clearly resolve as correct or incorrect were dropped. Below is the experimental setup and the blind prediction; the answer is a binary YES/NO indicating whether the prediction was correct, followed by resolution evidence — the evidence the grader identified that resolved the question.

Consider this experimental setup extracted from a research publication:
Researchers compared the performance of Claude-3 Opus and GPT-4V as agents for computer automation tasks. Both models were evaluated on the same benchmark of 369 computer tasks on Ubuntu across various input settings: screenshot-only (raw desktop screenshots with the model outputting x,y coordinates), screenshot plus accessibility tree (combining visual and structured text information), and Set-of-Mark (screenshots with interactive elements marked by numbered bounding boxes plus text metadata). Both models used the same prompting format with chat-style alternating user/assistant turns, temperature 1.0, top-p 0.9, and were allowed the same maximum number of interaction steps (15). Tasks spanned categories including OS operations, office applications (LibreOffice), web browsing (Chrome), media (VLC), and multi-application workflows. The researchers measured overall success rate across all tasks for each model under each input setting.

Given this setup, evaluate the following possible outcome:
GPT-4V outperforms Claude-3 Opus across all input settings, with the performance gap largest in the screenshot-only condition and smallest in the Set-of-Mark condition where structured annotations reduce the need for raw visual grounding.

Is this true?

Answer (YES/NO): NO